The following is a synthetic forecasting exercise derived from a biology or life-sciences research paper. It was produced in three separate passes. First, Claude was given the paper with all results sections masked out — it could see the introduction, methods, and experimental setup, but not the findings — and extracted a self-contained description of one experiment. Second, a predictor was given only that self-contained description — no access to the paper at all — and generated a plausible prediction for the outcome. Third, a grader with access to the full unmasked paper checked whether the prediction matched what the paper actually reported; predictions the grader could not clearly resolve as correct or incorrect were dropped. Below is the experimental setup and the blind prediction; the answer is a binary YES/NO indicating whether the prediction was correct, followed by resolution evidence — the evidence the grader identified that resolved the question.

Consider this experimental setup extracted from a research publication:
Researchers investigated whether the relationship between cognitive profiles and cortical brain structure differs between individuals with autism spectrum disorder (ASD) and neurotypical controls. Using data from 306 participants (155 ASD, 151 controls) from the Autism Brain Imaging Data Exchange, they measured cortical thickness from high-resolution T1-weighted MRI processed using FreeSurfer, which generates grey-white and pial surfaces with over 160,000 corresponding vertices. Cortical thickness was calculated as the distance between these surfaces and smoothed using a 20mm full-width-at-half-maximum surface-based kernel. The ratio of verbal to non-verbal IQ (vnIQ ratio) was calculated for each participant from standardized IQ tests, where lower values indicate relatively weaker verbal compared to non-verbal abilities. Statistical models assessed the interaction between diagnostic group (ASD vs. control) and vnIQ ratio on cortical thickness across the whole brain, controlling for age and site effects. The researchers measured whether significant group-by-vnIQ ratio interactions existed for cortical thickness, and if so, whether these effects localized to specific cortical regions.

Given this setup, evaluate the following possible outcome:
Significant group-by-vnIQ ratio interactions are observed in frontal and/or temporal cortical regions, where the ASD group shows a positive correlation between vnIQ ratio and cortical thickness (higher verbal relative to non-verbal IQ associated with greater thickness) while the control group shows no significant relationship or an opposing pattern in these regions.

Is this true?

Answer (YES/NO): NO